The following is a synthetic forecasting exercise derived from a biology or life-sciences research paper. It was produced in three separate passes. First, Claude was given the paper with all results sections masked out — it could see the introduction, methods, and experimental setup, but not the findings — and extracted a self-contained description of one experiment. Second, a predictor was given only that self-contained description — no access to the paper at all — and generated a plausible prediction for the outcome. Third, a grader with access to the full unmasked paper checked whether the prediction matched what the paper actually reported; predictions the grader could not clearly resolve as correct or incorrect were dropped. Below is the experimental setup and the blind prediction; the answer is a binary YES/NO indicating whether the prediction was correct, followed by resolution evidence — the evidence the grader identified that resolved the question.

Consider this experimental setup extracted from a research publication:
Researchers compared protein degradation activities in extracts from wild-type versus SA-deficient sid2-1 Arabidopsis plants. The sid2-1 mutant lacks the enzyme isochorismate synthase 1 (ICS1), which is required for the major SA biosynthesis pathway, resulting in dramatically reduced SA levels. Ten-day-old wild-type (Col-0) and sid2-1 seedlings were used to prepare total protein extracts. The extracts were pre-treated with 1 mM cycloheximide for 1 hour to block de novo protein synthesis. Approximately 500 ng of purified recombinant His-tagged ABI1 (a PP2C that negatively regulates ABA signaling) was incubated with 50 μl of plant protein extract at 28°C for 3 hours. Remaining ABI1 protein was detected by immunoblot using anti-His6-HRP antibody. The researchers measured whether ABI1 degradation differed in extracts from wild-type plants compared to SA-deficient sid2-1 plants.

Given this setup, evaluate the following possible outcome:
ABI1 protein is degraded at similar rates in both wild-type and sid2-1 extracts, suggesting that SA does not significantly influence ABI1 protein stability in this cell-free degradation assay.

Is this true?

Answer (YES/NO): NO